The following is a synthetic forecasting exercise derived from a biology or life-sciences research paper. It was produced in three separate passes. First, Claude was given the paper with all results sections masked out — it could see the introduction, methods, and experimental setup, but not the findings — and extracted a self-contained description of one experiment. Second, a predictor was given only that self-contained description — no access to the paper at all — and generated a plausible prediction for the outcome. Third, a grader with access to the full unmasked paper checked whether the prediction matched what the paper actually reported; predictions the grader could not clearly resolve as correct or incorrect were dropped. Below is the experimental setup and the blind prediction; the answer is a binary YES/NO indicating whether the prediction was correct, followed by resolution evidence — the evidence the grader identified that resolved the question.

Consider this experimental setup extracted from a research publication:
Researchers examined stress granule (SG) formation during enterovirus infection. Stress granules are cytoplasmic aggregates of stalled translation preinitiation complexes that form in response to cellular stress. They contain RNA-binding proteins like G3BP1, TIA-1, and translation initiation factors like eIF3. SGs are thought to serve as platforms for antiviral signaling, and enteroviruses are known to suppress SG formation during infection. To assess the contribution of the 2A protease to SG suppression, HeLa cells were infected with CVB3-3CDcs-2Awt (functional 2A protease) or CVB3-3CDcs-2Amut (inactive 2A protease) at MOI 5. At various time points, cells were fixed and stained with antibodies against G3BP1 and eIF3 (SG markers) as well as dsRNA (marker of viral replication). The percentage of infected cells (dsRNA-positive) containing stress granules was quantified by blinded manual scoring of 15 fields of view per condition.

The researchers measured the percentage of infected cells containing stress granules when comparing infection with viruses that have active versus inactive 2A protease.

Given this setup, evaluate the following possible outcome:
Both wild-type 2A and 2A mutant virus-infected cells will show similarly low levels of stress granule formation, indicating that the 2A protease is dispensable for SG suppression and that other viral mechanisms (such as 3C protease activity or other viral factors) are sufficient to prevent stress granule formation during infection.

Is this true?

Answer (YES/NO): NO